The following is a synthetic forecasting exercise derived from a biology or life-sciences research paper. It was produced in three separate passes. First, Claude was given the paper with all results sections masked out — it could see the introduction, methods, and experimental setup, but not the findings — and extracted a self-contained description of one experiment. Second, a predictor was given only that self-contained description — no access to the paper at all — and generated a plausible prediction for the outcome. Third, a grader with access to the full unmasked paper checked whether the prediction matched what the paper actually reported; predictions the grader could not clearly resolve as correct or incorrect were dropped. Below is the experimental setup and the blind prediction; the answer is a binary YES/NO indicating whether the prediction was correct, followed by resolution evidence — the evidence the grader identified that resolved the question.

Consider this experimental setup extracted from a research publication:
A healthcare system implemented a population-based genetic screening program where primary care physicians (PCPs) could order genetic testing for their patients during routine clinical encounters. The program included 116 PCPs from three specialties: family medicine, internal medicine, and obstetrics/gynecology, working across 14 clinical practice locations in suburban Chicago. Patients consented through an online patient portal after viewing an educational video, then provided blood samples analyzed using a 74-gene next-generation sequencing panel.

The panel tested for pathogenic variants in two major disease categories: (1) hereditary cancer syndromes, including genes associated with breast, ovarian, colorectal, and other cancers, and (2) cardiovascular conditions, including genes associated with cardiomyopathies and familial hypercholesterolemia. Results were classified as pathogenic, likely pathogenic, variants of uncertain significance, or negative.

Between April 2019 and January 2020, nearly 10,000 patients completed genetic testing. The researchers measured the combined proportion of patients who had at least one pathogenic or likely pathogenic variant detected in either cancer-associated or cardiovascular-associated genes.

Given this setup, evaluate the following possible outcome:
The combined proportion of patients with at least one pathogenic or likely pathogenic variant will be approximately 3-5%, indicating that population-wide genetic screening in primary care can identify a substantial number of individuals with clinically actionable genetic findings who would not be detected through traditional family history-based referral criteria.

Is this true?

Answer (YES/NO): NO